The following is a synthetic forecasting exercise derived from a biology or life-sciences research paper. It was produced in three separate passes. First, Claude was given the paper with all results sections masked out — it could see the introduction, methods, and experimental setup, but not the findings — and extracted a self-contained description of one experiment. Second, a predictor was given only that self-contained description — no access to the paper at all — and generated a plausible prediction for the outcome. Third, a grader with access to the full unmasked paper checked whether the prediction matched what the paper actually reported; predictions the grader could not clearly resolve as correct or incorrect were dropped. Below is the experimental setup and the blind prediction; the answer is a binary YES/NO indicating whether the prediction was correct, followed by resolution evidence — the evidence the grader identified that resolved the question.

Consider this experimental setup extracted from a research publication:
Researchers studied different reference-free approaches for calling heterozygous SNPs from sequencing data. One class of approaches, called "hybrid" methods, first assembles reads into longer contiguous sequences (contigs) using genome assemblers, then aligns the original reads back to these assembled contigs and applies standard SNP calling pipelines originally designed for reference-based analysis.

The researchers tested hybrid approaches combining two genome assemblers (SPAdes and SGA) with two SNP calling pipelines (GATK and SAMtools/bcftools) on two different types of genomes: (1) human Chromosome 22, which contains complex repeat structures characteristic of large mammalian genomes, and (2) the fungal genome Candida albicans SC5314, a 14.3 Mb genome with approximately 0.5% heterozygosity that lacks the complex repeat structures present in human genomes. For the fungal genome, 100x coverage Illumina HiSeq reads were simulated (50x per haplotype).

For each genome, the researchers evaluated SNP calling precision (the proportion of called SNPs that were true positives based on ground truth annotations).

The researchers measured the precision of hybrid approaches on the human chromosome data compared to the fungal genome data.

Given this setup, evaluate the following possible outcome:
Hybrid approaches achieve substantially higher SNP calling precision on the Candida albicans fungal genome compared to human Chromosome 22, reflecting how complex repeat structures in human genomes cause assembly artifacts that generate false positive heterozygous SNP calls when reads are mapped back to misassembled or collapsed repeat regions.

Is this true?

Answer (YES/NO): YES